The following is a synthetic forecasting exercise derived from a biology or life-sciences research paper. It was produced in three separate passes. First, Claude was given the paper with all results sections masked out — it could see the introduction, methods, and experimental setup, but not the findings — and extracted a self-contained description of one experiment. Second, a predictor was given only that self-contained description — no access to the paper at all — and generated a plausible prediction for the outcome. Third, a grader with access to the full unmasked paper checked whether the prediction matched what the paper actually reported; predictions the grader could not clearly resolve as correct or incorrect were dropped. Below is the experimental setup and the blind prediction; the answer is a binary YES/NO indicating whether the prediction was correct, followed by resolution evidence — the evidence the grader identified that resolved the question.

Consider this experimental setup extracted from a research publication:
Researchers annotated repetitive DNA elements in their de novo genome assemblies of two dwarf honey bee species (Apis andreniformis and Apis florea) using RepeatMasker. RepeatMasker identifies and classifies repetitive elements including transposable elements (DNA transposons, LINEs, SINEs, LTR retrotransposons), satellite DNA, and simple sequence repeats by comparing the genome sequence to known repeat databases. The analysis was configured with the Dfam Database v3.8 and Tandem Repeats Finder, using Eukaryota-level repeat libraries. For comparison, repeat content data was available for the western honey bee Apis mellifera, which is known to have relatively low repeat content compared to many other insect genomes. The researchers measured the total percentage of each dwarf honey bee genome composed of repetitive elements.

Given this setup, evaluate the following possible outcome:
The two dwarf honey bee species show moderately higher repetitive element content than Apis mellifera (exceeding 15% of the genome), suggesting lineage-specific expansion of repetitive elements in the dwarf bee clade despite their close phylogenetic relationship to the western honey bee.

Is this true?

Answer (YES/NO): NO